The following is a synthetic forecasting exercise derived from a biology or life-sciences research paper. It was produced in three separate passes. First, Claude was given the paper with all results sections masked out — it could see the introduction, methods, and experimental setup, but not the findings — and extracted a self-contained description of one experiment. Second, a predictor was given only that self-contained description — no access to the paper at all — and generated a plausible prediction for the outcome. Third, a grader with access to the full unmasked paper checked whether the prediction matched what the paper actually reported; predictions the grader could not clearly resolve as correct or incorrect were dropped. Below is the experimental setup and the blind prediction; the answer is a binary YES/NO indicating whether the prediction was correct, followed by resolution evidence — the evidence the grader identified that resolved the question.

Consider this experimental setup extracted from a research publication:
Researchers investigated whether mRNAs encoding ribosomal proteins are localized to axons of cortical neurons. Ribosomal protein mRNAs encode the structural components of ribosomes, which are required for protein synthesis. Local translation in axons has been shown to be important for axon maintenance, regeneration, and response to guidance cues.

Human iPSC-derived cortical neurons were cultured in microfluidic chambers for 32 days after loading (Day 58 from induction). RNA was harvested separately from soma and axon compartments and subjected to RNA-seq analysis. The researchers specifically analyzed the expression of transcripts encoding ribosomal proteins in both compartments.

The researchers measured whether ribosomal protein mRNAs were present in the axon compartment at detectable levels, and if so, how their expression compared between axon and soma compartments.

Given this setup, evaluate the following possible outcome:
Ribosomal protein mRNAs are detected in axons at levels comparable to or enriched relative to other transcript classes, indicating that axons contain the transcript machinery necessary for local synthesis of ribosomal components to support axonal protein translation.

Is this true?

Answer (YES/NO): YES